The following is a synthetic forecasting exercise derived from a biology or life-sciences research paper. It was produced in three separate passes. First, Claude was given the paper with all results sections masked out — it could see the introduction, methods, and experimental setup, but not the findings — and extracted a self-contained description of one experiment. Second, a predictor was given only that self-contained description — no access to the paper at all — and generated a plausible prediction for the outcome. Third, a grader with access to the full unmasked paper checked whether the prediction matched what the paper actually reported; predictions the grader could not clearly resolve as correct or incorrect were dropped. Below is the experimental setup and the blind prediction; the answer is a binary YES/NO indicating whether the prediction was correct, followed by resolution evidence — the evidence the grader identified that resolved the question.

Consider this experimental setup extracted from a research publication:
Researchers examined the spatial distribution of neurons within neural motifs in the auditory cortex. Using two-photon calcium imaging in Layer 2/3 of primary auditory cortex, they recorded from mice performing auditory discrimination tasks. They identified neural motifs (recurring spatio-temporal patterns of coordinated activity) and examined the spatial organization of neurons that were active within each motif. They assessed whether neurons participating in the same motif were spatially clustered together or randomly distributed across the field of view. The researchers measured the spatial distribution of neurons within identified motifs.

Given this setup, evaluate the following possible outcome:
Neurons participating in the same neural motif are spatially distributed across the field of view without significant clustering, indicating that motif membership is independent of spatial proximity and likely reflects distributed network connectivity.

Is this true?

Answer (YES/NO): YES